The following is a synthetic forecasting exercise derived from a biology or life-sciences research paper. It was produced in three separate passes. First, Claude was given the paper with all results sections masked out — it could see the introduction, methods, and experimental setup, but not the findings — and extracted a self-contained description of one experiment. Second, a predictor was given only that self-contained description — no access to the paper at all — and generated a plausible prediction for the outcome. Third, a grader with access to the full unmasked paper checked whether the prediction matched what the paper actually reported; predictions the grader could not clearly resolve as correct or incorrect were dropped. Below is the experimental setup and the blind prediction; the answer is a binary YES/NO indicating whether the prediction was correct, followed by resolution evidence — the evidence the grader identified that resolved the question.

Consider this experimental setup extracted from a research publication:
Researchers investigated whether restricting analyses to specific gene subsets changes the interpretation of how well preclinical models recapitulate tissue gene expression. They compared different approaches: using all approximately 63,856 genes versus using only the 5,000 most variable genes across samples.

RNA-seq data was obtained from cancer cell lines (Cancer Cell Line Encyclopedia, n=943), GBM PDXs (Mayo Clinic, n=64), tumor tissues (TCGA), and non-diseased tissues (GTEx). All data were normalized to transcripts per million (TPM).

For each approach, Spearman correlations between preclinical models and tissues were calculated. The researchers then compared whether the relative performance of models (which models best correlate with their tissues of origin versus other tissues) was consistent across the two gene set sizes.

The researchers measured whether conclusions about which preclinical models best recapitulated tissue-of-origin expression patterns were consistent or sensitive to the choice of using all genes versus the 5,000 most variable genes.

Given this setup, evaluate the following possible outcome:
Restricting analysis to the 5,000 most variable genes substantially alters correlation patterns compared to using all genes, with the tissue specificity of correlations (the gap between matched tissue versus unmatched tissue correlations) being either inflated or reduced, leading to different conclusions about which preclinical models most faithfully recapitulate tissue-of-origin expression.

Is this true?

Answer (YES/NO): YES